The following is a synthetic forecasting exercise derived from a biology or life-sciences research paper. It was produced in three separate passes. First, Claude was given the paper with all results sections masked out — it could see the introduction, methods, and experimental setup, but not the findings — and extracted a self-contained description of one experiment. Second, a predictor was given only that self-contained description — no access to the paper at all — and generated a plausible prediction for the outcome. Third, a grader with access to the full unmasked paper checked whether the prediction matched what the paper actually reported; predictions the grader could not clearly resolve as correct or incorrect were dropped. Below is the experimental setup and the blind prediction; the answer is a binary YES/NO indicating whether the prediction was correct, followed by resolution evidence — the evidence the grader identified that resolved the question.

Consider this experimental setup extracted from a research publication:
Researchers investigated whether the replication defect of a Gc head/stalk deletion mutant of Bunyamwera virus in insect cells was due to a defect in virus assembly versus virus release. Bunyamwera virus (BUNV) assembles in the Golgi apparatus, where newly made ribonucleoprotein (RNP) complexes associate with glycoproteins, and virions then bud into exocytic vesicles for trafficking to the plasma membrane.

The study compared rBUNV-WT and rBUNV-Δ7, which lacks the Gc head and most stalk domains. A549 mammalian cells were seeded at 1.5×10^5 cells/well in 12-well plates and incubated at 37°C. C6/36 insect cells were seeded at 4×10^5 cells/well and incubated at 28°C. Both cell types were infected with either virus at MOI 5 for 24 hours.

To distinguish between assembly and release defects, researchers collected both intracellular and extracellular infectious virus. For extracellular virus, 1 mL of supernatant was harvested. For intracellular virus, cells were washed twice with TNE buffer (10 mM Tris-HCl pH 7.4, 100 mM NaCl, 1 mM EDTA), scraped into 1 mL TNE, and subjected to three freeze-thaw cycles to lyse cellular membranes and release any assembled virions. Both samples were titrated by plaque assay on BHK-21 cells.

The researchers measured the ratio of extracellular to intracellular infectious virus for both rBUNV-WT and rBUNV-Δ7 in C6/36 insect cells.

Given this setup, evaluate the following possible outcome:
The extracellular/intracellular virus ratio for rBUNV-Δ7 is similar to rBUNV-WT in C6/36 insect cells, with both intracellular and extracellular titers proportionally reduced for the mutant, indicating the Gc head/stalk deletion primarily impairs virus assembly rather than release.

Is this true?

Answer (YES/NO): NO